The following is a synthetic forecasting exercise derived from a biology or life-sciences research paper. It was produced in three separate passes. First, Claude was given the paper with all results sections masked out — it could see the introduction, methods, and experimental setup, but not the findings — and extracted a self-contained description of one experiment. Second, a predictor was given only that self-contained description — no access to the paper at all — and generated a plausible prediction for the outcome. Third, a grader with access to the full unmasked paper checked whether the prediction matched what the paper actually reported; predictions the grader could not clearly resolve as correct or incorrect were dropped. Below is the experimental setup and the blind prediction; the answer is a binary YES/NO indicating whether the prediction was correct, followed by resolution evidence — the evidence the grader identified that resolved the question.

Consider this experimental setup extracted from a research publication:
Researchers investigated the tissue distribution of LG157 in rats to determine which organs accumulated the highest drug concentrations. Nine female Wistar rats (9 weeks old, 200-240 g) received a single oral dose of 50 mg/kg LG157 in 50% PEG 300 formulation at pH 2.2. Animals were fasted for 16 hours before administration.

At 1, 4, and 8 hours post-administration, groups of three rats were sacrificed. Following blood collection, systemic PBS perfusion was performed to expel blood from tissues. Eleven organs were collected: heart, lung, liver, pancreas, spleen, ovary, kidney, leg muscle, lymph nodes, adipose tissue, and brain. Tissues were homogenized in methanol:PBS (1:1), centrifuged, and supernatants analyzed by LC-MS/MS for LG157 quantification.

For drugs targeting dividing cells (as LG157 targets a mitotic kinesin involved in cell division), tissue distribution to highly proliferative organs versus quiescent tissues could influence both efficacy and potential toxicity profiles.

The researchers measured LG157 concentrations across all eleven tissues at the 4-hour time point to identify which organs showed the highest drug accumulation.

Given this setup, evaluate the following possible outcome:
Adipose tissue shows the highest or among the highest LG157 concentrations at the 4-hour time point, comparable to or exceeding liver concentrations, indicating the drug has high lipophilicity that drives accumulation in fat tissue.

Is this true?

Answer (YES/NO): NO